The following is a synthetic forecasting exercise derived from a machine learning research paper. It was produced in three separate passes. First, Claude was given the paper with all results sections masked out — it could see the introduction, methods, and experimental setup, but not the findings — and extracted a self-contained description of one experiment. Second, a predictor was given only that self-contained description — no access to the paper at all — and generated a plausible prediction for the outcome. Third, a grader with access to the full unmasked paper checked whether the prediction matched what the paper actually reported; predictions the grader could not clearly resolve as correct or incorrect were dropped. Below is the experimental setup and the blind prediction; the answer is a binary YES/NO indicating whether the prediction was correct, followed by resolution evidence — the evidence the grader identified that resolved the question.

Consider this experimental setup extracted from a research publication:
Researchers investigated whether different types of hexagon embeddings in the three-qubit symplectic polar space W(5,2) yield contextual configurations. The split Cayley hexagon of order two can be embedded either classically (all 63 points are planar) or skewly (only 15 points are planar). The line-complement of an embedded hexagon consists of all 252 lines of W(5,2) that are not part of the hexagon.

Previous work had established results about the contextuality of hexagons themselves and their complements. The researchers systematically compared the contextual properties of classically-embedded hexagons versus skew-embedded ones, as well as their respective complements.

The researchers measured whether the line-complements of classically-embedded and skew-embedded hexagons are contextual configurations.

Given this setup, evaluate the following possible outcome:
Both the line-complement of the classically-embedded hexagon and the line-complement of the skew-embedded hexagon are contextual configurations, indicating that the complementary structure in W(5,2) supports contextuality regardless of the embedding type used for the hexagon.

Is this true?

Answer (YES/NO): NO